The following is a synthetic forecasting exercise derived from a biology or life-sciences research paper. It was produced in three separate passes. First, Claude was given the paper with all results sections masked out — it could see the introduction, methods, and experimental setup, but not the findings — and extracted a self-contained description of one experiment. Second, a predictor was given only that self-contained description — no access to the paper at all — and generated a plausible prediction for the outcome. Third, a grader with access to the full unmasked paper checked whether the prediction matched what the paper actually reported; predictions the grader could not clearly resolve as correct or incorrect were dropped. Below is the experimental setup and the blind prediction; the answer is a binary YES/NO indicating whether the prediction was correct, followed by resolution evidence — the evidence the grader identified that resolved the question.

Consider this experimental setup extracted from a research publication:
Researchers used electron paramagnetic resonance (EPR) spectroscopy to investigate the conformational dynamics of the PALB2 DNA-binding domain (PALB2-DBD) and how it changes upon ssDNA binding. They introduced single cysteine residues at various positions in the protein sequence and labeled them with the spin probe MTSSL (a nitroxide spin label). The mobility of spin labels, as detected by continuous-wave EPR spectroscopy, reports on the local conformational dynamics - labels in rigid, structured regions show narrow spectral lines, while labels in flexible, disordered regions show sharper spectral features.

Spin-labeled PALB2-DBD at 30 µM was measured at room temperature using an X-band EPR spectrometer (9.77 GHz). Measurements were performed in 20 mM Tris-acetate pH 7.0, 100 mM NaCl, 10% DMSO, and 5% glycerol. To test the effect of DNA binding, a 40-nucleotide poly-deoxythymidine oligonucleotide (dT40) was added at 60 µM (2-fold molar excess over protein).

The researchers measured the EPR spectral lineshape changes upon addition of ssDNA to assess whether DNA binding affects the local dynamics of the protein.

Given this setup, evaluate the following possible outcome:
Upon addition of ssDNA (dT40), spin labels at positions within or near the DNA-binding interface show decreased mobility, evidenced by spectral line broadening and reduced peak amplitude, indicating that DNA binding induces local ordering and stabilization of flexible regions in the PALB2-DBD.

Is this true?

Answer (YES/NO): YES